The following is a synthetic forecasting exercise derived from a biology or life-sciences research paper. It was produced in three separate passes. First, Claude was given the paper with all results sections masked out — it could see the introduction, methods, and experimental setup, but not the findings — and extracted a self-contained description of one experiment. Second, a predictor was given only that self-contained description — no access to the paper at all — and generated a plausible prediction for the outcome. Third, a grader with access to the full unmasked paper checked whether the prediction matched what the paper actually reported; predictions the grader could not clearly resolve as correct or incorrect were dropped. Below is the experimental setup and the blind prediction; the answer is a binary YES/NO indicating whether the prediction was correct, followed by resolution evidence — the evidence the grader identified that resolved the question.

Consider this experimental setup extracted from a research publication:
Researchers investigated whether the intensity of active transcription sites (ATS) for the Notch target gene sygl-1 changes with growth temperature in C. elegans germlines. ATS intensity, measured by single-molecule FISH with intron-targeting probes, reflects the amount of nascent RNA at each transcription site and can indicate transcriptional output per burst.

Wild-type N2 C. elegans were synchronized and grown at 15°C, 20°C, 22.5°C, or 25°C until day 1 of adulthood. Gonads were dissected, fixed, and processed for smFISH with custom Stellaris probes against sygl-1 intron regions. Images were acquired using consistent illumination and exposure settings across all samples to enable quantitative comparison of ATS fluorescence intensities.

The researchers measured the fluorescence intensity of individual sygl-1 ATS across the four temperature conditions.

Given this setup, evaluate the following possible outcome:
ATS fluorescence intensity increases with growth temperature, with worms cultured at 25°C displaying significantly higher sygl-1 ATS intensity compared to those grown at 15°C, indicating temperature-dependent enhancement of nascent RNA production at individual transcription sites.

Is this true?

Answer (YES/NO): YES